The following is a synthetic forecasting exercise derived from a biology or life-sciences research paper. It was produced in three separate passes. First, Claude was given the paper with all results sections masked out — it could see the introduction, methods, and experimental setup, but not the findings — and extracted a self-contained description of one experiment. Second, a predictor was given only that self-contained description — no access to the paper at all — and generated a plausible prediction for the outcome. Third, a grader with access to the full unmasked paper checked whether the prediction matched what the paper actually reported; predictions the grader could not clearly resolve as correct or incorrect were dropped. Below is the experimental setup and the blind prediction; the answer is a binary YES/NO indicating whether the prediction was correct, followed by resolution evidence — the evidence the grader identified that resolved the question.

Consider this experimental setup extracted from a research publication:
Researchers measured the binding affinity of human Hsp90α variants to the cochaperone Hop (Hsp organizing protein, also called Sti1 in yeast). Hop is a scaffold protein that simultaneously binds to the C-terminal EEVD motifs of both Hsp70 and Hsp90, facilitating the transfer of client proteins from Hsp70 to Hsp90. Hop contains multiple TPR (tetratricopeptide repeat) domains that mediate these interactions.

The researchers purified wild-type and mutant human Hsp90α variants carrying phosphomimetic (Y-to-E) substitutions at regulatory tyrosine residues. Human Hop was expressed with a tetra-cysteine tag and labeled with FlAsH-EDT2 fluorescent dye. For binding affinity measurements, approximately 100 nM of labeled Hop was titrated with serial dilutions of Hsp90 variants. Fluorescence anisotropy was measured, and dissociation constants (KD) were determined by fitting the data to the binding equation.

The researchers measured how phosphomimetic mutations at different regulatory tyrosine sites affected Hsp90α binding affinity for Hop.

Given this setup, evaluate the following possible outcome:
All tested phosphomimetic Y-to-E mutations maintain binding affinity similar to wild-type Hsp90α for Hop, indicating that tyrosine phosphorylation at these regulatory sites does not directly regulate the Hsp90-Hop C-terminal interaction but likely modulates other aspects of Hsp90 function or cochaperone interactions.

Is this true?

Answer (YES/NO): NO